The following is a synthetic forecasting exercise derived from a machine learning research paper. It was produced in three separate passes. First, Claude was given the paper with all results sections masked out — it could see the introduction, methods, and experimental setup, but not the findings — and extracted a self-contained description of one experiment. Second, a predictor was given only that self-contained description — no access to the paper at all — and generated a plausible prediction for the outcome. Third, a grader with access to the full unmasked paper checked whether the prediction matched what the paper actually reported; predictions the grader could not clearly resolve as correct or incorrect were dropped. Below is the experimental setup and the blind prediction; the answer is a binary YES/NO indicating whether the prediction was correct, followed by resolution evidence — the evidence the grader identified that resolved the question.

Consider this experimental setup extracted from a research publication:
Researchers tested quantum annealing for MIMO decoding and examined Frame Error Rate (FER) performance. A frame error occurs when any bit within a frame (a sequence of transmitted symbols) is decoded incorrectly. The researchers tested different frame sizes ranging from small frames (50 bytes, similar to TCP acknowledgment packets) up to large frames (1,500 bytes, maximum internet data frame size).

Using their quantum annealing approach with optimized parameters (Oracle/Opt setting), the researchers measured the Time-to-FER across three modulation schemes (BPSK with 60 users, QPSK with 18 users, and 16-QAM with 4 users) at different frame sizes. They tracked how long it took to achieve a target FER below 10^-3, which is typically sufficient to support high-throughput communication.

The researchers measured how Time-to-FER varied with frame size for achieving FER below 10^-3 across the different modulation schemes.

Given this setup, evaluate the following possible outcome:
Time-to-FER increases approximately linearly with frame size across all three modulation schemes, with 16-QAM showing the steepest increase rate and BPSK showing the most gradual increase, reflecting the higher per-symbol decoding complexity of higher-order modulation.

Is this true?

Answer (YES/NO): NO